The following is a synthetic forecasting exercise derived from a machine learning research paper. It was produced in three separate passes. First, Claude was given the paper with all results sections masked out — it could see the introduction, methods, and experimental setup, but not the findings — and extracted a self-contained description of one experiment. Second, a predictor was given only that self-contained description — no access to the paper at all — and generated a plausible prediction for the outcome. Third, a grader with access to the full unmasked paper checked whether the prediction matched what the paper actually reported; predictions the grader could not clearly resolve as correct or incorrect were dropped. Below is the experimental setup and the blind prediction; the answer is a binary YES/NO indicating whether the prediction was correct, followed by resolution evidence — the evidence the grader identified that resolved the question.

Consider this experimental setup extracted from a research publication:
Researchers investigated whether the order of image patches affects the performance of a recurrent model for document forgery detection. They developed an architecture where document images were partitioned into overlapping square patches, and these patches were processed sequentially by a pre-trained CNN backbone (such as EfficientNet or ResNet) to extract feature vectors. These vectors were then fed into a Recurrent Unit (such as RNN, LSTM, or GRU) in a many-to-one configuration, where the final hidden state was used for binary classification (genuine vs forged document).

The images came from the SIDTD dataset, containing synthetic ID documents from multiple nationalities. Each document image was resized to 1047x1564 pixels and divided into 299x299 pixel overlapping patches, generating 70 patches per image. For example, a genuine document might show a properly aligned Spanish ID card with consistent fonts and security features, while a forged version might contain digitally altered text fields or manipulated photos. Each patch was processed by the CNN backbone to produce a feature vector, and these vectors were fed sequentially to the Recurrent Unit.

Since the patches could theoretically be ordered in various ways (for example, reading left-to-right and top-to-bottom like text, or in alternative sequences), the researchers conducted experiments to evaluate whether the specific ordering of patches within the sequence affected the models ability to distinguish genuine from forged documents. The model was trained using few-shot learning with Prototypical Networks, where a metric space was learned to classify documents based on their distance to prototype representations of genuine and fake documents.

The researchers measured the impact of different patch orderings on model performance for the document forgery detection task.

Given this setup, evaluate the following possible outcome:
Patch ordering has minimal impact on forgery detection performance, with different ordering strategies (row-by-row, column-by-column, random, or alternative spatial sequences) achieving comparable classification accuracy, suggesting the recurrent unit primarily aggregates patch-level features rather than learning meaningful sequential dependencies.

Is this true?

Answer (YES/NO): YES